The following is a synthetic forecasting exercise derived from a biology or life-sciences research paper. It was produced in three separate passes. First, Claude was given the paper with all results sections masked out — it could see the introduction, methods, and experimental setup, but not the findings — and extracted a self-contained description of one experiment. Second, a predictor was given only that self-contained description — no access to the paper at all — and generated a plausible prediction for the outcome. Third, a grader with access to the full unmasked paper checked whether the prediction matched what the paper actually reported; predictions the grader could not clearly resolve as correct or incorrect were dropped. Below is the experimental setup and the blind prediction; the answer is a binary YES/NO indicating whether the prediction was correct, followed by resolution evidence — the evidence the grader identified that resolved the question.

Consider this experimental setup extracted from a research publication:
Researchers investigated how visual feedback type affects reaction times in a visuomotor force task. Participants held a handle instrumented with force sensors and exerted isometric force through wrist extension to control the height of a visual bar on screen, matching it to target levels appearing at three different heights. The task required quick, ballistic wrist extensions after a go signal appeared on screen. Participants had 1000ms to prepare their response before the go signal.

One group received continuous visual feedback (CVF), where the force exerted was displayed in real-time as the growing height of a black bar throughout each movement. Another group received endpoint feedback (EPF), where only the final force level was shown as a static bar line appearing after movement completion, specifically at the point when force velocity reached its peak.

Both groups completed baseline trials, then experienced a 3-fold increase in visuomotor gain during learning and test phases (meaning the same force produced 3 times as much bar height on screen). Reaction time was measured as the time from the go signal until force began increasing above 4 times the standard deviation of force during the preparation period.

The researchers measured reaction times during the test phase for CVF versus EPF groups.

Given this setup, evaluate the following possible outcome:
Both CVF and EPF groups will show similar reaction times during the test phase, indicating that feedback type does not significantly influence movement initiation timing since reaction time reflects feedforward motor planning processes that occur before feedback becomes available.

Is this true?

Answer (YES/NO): NO